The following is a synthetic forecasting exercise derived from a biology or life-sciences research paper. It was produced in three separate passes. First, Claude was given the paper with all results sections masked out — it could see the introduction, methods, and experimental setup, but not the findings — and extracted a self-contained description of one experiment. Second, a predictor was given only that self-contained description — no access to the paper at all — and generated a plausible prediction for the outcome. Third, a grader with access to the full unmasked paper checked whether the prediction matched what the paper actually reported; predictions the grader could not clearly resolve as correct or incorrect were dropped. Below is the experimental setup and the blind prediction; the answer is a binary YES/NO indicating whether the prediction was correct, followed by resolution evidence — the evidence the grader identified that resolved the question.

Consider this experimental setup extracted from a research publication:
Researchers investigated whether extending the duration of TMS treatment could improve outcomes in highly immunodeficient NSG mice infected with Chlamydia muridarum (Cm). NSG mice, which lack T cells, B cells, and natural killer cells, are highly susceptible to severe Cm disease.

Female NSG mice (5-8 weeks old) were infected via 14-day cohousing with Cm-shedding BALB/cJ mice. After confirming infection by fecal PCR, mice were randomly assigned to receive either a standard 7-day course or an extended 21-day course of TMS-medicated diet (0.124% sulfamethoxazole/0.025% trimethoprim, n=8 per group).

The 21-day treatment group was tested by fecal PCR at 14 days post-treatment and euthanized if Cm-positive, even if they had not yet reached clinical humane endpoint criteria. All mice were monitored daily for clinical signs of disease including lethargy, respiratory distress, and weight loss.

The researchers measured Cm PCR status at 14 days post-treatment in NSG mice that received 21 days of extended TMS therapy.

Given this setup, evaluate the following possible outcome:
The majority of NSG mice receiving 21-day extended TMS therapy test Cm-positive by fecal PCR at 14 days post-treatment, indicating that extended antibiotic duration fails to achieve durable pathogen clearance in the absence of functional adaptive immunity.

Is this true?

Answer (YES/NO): YES